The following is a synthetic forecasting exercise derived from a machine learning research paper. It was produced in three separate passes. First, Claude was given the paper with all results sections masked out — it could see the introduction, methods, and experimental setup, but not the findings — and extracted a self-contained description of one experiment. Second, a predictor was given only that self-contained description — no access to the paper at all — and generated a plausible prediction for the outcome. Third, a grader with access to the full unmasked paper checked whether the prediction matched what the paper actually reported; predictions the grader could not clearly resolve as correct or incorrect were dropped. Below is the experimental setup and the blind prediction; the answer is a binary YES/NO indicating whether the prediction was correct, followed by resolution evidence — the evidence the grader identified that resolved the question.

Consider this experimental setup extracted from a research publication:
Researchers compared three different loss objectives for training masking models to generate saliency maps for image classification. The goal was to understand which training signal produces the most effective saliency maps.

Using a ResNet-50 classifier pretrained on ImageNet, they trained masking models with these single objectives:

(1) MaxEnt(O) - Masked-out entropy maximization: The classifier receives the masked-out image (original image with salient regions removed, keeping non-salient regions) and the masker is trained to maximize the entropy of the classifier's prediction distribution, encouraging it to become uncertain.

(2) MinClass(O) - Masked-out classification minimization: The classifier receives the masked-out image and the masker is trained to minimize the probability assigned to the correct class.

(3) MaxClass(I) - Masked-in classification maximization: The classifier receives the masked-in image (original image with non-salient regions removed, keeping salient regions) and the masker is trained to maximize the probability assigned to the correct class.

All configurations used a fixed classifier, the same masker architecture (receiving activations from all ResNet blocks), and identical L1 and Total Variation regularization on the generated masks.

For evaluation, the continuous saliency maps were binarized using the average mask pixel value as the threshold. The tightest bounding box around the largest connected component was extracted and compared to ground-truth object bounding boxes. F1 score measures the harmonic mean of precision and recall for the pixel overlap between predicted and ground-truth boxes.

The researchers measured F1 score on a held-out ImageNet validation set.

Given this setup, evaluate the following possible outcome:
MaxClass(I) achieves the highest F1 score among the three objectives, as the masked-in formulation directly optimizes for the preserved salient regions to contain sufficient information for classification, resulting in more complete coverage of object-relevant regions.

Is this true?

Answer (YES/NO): NO